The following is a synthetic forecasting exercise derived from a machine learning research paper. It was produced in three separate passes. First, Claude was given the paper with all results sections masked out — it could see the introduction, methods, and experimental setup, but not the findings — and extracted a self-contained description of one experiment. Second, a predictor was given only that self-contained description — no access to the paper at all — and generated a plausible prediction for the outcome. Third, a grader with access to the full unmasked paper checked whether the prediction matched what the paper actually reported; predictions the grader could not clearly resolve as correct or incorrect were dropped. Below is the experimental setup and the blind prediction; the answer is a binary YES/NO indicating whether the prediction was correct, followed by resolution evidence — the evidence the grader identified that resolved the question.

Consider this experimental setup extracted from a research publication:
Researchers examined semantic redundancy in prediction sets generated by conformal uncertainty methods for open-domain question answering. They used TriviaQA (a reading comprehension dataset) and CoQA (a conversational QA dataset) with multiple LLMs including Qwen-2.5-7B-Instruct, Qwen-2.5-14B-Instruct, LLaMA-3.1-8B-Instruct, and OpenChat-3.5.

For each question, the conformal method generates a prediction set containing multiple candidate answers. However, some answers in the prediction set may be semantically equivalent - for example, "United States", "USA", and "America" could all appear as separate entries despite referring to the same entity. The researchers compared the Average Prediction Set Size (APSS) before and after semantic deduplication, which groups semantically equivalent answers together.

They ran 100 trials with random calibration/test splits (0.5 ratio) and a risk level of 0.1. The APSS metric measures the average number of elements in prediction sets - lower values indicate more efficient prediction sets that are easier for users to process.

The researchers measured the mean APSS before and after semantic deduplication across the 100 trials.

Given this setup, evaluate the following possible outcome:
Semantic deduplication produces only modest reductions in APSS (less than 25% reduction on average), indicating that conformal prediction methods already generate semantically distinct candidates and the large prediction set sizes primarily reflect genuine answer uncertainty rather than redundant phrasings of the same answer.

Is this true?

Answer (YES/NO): NO